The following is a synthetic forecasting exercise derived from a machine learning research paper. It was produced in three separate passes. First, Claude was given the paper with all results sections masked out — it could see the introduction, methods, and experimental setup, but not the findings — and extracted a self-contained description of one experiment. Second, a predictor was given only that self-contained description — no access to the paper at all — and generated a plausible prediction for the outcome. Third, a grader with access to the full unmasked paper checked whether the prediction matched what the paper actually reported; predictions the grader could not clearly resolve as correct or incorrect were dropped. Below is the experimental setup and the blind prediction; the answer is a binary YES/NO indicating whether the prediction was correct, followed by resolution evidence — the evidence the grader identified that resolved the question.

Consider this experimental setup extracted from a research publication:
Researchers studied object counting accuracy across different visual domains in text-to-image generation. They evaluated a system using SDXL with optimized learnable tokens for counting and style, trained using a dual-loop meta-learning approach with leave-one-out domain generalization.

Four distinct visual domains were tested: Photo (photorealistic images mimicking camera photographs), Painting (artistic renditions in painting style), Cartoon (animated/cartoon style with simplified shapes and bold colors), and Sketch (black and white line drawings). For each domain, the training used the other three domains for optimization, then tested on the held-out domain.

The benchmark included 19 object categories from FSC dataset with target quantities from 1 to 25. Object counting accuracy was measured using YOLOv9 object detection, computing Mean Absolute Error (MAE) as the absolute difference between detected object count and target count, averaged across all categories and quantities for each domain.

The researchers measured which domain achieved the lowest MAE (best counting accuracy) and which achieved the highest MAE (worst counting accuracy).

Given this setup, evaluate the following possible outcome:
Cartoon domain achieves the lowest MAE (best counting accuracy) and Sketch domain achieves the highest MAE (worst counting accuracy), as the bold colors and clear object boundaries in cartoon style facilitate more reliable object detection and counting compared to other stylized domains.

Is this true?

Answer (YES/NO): NO